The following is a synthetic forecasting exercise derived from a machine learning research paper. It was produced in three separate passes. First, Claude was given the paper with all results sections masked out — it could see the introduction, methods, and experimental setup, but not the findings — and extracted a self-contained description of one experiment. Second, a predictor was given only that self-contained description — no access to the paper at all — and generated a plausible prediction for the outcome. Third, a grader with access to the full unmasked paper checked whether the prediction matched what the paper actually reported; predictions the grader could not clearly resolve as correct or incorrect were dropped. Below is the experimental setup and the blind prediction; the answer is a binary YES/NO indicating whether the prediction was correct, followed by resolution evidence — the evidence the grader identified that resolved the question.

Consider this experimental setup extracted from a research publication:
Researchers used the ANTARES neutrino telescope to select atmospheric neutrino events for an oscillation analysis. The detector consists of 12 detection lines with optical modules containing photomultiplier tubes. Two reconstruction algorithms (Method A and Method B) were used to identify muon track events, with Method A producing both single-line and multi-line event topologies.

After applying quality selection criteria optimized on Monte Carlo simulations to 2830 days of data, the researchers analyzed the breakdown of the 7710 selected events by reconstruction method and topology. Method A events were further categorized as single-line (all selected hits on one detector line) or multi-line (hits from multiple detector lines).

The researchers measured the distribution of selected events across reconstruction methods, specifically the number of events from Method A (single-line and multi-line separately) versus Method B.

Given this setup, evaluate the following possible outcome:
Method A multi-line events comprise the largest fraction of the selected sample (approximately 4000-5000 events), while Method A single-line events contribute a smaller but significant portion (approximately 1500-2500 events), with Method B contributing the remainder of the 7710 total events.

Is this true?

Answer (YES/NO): NO